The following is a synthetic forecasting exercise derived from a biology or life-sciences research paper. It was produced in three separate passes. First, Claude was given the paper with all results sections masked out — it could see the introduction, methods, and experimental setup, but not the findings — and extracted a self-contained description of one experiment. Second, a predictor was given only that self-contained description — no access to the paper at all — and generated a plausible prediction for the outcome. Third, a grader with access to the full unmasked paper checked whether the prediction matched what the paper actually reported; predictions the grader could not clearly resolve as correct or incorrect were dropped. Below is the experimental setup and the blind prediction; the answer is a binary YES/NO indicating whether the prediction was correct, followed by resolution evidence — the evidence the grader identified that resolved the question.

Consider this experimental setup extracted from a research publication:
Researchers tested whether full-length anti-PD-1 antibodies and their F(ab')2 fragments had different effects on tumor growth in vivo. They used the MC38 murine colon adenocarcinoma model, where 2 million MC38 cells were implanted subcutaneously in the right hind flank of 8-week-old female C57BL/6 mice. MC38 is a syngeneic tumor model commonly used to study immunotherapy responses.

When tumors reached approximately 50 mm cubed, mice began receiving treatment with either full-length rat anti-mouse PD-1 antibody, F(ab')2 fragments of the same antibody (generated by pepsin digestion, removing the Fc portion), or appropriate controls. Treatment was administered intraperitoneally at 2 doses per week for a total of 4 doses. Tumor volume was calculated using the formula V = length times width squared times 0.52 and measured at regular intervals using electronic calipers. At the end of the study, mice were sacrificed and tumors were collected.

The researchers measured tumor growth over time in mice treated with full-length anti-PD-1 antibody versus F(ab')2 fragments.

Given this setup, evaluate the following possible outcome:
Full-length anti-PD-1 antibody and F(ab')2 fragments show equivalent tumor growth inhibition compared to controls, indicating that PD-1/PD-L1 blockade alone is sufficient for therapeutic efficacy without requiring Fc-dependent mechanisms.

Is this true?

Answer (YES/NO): NO